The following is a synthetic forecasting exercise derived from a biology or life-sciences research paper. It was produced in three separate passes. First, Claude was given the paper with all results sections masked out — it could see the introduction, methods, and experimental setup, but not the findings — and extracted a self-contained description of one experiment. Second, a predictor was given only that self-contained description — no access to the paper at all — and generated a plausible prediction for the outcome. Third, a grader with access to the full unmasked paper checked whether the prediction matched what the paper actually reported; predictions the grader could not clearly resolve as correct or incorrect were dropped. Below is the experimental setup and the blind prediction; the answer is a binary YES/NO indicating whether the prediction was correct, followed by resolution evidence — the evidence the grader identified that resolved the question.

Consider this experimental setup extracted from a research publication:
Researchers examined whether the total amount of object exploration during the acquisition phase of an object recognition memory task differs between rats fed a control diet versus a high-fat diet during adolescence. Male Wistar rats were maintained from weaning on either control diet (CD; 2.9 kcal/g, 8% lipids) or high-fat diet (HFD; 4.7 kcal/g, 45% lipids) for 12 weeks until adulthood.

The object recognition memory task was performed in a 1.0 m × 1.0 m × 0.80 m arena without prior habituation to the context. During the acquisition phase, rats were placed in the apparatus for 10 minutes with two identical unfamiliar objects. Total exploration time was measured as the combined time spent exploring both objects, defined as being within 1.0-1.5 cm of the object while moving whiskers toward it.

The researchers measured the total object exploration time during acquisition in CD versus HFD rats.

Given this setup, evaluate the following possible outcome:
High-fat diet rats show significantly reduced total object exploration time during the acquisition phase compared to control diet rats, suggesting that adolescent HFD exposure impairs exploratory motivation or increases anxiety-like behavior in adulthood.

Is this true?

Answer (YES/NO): NO